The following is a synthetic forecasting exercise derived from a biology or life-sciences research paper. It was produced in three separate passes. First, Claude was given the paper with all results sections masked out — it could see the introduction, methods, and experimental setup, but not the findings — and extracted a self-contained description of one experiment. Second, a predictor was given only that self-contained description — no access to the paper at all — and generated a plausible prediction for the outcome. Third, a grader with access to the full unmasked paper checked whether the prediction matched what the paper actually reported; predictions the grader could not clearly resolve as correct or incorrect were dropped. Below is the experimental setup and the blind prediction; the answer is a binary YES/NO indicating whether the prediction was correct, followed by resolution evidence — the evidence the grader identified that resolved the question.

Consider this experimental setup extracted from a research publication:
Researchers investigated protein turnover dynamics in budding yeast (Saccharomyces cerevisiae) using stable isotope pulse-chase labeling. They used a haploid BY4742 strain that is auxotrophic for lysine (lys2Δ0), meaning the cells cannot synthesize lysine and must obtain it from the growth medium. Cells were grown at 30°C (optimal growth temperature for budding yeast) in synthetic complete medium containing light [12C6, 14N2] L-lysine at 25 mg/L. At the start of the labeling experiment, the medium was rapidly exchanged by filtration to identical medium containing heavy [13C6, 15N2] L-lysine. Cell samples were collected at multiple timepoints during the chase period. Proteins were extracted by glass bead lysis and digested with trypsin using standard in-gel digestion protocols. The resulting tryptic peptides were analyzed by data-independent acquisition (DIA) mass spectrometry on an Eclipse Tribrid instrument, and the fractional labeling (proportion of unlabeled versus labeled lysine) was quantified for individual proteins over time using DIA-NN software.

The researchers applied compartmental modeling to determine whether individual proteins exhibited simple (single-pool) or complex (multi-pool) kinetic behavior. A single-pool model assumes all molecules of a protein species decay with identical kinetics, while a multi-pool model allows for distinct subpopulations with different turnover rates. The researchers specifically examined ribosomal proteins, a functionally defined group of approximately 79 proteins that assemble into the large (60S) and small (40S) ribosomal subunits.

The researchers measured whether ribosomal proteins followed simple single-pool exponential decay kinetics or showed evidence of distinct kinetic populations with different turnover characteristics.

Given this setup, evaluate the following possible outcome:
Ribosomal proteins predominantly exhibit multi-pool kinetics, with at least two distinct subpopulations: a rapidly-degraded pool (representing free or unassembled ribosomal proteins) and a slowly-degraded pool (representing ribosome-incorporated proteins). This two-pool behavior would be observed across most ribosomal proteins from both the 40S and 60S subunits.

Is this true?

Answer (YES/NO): NO